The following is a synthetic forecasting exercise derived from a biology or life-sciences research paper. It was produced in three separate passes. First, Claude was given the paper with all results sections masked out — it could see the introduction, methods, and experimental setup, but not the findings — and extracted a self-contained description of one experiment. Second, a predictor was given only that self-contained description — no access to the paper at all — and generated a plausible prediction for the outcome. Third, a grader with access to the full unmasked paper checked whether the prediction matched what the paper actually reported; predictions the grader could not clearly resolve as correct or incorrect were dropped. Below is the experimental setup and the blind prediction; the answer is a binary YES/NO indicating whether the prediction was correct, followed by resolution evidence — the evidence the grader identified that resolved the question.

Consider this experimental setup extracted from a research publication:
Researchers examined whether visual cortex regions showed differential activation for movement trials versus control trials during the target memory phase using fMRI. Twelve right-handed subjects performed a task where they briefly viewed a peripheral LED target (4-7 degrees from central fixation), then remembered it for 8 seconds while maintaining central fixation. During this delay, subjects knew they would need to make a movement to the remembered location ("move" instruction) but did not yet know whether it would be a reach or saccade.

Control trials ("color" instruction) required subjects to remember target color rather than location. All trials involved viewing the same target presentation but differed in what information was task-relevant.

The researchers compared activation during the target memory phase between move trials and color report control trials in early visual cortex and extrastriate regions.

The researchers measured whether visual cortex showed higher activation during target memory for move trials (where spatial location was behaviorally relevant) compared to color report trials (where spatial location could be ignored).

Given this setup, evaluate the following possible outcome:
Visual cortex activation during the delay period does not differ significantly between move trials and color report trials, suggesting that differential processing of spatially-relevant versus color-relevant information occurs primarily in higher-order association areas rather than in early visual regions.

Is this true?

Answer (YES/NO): YES